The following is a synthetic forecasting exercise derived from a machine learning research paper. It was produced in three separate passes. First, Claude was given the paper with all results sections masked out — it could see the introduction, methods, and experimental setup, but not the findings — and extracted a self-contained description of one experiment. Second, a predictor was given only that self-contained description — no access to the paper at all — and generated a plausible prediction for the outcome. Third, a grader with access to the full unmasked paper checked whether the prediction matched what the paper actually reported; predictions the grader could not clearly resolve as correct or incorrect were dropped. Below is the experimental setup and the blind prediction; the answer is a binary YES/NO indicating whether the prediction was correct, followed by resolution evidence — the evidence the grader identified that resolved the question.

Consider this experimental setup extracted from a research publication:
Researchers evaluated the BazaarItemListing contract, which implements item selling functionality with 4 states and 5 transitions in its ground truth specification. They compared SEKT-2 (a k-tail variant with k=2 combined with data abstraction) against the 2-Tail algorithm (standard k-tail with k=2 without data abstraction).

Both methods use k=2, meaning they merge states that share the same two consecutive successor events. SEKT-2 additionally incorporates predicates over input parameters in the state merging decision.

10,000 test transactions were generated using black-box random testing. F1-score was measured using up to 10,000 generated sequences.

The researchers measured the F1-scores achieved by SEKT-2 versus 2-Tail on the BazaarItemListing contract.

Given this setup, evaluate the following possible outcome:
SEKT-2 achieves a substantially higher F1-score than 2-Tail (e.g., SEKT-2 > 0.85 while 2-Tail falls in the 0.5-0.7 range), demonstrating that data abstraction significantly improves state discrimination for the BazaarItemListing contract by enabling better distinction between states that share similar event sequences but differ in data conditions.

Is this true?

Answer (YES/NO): NO